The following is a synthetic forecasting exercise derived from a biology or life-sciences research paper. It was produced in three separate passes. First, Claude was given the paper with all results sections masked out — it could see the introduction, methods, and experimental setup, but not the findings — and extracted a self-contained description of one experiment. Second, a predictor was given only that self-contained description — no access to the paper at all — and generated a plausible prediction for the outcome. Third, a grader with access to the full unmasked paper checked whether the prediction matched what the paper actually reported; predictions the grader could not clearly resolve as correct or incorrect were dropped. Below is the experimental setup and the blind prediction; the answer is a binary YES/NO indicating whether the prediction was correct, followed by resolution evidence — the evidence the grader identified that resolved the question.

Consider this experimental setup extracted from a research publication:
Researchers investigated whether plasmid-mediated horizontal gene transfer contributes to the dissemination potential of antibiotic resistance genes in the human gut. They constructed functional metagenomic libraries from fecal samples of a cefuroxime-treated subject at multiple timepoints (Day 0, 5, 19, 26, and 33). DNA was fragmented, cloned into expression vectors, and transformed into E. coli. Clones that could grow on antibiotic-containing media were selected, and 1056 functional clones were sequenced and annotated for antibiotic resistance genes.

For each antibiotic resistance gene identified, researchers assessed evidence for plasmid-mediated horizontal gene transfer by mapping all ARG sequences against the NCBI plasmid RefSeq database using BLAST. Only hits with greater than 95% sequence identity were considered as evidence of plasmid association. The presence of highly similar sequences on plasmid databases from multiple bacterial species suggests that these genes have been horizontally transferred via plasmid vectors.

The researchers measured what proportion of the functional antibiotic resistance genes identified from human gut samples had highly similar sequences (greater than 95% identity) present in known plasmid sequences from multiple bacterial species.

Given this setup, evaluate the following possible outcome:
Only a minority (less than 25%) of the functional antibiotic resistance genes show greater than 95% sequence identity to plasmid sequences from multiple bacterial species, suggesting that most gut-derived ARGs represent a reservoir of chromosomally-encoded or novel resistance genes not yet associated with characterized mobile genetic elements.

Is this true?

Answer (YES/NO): NO